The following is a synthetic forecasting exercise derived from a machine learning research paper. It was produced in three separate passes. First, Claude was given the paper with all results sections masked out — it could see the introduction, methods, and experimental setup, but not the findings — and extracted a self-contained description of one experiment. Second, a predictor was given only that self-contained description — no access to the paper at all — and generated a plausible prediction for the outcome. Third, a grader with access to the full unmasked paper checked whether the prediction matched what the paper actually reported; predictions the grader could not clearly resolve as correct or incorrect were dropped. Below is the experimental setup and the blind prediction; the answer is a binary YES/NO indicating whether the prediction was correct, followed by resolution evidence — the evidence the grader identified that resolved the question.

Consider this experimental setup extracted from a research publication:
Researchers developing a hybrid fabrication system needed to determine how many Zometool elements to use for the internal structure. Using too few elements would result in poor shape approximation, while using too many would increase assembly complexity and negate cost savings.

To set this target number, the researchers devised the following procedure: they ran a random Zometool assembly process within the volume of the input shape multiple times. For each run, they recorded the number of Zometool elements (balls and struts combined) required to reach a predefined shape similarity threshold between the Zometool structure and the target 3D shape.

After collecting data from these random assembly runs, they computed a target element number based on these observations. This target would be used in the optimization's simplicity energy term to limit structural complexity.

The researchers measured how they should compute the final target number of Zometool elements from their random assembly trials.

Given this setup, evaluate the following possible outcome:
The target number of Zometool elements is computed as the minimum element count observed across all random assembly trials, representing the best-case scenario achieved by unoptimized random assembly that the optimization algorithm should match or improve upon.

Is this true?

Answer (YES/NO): NO